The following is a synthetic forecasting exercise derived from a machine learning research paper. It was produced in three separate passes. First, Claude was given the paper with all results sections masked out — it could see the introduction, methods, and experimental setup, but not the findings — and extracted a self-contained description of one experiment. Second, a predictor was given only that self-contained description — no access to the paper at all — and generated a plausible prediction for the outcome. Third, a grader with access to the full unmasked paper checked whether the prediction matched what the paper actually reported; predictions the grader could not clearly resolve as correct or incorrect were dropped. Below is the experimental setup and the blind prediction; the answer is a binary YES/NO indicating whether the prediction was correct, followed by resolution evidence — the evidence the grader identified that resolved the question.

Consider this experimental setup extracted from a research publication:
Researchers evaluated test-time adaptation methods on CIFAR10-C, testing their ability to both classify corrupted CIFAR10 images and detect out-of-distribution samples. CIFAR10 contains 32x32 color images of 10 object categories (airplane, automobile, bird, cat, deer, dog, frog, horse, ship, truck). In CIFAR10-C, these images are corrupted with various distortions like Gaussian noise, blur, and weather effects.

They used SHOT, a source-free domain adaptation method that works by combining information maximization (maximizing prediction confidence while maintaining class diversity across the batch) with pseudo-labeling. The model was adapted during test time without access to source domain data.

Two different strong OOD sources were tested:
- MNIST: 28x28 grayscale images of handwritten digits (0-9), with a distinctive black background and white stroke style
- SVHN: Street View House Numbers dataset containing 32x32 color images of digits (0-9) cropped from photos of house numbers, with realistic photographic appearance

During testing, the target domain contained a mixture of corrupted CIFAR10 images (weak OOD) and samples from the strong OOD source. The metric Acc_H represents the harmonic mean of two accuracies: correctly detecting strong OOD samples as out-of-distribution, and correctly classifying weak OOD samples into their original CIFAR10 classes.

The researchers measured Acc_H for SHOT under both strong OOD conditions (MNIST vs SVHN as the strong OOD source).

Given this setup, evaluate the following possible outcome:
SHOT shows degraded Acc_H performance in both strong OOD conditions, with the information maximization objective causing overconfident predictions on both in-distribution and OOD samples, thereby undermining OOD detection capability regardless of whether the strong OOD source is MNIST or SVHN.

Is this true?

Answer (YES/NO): NO